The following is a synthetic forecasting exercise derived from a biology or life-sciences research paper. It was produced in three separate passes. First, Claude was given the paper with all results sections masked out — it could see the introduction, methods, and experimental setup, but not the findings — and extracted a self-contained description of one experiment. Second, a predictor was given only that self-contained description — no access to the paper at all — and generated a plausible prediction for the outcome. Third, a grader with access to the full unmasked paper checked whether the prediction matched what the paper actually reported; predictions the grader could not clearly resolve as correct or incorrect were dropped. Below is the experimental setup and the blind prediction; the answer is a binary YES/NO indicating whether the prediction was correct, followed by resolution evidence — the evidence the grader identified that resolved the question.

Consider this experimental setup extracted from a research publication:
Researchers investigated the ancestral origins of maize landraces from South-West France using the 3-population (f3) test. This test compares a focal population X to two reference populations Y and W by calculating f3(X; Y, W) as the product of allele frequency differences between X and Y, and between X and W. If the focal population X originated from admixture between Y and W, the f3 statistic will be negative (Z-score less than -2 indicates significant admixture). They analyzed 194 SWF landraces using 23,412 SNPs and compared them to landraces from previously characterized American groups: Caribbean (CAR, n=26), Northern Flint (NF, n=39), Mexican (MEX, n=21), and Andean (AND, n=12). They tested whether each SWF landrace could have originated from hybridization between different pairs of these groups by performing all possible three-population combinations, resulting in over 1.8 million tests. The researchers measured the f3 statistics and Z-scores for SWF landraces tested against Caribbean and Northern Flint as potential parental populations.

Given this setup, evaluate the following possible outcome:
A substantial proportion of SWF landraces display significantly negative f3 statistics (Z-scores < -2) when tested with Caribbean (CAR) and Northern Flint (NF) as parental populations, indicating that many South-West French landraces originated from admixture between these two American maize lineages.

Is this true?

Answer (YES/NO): NO